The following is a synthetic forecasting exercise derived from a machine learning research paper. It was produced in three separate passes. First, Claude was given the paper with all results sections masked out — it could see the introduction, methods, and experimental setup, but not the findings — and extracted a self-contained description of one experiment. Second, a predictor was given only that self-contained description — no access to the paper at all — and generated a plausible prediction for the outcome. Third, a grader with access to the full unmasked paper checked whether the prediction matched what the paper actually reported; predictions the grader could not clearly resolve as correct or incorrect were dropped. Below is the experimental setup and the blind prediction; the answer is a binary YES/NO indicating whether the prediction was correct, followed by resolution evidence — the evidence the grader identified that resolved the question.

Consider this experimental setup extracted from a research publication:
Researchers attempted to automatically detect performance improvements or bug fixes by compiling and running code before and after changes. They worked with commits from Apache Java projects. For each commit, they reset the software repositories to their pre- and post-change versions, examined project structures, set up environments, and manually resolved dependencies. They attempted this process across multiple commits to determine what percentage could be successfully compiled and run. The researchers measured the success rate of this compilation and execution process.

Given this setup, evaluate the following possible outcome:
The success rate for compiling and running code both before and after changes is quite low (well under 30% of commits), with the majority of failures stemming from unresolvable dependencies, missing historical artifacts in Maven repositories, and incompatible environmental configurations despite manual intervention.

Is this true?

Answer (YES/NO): NO